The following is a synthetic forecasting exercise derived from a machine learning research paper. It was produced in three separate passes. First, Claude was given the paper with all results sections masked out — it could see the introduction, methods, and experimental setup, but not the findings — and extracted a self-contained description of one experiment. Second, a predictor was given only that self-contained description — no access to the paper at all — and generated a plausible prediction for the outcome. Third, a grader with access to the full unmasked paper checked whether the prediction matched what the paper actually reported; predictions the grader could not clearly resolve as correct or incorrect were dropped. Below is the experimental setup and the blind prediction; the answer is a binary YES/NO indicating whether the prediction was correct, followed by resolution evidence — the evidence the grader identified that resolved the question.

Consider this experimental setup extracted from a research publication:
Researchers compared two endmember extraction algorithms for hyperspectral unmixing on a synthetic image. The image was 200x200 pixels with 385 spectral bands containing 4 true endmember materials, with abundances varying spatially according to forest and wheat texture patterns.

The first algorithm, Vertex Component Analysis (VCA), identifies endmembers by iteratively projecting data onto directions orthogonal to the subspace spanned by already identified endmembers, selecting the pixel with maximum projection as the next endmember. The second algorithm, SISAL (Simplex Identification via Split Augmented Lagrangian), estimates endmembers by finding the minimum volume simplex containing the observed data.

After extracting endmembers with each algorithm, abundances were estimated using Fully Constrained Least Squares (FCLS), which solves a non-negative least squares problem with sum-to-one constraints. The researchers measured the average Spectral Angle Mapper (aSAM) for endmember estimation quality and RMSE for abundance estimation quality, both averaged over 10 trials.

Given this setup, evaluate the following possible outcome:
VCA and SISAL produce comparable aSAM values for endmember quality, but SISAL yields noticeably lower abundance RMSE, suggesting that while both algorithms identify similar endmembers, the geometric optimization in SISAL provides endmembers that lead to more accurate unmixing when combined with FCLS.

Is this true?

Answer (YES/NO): NO